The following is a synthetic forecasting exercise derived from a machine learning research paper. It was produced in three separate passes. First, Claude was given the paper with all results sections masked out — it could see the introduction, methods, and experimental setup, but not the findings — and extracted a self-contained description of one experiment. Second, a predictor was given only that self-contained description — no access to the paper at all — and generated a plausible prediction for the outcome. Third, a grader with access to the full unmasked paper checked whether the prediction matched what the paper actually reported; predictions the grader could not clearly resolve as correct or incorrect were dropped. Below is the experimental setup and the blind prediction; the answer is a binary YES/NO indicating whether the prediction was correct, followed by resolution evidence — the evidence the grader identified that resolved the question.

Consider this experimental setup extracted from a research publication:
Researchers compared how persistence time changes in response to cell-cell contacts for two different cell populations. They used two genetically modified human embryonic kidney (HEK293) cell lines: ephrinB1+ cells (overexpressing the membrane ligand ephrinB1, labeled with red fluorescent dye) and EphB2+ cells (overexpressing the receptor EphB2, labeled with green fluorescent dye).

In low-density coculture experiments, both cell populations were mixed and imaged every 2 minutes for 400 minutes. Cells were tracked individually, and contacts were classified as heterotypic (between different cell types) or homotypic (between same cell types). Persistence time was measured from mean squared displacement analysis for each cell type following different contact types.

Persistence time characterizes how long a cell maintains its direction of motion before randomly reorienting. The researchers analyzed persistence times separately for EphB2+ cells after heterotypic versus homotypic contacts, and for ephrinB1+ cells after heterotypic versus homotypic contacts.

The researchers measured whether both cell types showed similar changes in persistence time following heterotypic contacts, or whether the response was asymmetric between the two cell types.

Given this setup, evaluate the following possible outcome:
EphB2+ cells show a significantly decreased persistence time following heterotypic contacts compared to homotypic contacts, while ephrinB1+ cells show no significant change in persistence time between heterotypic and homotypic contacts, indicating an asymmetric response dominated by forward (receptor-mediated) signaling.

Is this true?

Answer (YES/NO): NO